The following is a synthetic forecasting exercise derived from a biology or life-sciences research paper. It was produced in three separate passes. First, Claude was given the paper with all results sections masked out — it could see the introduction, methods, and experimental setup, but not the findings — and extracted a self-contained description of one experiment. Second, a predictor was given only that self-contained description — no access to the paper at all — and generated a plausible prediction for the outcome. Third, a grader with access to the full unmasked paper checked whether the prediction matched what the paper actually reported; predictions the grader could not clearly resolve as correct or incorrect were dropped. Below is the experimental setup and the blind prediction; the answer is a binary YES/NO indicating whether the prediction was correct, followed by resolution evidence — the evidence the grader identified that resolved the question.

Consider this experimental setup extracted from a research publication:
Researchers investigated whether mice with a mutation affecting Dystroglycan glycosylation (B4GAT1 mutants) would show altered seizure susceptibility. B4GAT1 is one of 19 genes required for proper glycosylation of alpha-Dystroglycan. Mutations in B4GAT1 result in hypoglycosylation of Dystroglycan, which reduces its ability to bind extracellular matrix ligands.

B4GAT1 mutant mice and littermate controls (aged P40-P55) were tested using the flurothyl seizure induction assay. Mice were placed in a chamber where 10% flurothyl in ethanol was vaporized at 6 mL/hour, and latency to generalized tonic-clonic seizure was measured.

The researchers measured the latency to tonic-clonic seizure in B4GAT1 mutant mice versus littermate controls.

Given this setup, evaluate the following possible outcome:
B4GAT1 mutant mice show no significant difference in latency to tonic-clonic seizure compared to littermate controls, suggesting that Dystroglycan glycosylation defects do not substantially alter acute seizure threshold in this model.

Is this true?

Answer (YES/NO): NO